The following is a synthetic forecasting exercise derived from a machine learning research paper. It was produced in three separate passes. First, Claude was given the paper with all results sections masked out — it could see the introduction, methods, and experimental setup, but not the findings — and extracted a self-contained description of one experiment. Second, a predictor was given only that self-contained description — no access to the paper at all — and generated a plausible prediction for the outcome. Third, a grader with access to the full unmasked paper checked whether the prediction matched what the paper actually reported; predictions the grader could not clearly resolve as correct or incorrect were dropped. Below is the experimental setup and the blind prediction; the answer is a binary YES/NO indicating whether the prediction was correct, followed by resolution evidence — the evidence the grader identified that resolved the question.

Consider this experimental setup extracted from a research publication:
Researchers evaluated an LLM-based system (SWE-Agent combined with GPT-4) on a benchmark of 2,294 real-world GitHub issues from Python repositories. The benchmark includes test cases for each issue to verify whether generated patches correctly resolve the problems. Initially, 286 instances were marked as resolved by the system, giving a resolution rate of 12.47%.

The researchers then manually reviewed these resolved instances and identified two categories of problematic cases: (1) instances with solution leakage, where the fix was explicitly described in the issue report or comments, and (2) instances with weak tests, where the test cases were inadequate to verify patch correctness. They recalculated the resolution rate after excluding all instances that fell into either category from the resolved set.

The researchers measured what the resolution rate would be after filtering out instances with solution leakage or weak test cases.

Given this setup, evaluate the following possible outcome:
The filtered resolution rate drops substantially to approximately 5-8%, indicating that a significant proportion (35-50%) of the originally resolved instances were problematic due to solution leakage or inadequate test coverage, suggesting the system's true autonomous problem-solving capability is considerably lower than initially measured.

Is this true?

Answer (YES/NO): NO